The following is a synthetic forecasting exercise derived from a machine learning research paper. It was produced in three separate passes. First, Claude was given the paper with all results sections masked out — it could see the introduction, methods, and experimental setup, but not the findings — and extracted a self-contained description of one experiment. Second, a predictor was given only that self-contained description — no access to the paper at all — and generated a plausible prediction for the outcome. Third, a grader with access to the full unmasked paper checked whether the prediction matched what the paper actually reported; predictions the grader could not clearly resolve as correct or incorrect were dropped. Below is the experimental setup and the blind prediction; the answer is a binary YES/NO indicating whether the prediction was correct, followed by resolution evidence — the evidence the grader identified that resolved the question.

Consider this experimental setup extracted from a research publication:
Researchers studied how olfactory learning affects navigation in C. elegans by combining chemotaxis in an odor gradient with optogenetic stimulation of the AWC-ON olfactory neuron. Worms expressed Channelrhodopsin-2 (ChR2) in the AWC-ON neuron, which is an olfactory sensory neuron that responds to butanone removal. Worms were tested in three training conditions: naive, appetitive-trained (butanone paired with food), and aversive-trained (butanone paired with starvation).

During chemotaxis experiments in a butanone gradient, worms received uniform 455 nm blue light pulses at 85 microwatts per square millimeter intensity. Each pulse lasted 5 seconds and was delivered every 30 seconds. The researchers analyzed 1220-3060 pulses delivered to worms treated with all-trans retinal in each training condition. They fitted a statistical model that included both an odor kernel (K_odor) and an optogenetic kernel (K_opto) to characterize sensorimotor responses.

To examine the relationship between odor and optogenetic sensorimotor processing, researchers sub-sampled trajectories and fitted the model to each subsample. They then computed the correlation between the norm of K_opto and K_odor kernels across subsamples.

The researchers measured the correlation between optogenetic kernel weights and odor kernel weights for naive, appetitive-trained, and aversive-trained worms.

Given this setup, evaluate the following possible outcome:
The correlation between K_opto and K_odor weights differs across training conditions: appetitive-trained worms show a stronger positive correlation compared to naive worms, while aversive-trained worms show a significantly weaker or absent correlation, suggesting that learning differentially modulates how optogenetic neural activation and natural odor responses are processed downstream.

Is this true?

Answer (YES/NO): NO